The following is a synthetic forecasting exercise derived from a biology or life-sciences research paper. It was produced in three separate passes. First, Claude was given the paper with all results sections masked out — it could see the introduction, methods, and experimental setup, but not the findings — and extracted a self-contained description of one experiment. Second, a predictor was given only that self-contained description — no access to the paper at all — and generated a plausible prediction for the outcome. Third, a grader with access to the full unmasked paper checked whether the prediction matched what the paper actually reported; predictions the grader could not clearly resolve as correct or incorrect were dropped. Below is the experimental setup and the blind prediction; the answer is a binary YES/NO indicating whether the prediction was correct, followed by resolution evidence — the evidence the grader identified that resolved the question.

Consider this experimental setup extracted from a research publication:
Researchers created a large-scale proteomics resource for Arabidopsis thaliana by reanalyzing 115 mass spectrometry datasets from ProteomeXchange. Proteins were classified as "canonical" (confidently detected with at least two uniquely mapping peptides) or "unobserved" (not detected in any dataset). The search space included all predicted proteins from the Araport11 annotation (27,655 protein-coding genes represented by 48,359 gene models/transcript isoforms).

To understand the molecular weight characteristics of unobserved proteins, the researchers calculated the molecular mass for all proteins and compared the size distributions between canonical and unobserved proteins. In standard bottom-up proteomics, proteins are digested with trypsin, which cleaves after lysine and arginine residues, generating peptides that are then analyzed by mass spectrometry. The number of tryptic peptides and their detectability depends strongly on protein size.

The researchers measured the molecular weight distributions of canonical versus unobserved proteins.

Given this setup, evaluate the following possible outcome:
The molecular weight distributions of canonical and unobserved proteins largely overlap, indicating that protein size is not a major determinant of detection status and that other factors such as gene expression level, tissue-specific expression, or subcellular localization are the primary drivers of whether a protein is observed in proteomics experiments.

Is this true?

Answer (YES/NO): NO